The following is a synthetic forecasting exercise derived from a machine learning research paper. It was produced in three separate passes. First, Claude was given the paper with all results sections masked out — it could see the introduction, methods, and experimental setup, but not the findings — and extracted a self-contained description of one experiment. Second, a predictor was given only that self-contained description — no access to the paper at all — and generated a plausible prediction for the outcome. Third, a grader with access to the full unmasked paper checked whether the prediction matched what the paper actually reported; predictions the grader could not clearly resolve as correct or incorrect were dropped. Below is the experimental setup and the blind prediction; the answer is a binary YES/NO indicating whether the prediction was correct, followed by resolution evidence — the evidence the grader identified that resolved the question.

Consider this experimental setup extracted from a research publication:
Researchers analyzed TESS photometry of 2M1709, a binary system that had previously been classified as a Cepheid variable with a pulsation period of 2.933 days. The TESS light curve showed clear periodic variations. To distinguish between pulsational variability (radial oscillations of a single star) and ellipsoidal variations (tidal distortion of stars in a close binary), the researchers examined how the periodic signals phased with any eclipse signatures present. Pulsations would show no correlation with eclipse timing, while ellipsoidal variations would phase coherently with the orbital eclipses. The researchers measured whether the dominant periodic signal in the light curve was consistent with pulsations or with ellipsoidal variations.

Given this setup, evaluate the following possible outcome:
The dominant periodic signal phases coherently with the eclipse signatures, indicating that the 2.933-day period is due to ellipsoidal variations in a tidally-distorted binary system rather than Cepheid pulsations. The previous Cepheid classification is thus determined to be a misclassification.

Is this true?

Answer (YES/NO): YES